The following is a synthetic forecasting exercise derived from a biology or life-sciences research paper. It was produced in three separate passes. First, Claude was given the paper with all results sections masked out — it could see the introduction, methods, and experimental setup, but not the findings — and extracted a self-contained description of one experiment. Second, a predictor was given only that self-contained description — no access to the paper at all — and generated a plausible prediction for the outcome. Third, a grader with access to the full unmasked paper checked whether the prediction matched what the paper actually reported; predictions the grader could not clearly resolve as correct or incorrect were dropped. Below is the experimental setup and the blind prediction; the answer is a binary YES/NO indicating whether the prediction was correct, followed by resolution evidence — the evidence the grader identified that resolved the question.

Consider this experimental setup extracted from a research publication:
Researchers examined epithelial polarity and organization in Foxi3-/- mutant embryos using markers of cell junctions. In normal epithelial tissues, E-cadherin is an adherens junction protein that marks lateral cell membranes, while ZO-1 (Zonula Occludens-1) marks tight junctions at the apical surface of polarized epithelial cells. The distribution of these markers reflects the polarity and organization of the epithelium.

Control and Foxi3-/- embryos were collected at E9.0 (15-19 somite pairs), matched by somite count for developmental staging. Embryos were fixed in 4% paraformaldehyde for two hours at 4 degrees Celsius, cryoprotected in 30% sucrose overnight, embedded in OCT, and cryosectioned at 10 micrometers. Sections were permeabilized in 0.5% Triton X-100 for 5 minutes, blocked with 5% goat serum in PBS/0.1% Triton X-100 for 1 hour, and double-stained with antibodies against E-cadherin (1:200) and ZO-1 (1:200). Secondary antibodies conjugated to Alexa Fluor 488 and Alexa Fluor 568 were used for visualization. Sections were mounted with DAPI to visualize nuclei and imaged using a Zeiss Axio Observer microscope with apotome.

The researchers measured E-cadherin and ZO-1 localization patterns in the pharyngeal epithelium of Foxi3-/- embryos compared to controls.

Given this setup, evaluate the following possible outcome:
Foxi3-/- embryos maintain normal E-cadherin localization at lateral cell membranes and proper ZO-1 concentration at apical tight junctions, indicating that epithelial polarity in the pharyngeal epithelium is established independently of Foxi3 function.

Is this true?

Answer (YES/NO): YES